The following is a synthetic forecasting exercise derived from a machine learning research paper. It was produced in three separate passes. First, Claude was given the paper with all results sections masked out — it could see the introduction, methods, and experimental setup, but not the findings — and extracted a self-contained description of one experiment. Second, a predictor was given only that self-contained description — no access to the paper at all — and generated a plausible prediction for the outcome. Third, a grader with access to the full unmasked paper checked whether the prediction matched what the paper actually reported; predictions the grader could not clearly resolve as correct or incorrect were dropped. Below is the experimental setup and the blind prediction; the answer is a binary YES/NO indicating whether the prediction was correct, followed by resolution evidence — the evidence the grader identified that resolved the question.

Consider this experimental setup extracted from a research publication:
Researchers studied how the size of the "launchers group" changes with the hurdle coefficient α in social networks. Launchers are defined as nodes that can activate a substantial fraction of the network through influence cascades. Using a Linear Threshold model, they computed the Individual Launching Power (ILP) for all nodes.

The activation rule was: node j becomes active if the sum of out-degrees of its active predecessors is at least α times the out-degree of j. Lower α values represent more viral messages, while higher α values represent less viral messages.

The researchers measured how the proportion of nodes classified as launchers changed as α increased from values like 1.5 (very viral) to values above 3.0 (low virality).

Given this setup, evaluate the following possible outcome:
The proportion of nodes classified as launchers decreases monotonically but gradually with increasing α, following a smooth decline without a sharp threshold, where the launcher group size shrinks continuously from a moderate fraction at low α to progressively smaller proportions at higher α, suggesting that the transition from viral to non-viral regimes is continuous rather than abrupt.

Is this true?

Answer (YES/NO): YES